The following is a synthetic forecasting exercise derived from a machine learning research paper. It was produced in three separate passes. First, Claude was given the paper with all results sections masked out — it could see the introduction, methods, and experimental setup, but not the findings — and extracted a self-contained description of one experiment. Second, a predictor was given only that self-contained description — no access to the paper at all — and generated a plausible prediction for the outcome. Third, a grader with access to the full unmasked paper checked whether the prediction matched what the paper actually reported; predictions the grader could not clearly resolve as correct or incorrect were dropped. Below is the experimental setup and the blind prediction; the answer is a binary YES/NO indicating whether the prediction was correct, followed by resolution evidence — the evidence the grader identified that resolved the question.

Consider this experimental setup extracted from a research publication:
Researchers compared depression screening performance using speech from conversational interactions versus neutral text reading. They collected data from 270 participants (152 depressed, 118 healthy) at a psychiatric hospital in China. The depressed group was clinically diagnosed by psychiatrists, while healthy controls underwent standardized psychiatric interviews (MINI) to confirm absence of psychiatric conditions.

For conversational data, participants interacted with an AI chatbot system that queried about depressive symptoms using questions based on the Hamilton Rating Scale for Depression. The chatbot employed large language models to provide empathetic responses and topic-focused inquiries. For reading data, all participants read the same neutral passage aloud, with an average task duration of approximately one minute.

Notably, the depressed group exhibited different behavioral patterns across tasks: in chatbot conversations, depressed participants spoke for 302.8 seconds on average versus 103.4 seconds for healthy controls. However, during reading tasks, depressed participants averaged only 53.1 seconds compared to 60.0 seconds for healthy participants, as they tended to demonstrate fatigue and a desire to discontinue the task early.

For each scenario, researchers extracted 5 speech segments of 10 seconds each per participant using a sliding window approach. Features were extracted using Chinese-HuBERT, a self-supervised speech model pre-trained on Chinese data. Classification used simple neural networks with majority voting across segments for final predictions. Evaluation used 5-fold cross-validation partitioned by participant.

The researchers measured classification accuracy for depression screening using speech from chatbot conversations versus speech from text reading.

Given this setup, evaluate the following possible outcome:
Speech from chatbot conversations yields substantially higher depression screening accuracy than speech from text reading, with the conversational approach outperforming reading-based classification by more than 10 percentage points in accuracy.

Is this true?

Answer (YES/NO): NO